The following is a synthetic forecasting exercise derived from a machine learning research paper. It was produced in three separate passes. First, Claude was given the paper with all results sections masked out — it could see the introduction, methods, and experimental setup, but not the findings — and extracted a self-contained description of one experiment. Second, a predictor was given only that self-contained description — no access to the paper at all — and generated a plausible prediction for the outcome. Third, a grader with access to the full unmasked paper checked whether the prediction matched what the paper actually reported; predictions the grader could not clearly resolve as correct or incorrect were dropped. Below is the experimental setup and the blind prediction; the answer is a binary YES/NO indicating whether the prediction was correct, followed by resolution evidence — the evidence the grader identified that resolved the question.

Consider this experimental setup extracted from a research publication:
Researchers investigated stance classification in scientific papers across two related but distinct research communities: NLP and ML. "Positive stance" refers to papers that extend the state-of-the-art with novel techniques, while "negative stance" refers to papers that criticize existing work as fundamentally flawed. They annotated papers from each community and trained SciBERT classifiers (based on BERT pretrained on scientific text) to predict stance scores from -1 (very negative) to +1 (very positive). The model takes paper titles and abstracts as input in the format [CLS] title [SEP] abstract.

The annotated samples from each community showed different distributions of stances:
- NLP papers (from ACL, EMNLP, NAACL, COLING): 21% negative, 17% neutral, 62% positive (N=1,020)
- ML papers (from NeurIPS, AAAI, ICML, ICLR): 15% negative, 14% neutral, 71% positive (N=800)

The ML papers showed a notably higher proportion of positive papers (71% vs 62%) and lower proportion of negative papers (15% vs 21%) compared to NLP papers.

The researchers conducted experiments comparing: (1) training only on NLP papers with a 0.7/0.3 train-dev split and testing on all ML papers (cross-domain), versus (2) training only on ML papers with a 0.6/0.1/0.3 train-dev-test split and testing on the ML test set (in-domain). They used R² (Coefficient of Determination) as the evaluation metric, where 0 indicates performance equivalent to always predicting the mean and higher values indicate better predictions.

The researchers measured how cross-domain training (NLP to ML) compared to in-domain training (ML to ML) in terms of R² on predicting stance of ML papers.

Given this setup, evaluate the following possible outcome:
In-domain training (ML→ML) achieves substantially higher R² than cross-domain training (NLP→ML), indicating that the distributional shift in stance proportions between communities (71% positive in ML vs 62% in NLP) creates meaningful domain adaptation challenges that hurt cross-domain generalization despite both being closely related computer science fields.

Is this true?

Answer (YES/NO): NO